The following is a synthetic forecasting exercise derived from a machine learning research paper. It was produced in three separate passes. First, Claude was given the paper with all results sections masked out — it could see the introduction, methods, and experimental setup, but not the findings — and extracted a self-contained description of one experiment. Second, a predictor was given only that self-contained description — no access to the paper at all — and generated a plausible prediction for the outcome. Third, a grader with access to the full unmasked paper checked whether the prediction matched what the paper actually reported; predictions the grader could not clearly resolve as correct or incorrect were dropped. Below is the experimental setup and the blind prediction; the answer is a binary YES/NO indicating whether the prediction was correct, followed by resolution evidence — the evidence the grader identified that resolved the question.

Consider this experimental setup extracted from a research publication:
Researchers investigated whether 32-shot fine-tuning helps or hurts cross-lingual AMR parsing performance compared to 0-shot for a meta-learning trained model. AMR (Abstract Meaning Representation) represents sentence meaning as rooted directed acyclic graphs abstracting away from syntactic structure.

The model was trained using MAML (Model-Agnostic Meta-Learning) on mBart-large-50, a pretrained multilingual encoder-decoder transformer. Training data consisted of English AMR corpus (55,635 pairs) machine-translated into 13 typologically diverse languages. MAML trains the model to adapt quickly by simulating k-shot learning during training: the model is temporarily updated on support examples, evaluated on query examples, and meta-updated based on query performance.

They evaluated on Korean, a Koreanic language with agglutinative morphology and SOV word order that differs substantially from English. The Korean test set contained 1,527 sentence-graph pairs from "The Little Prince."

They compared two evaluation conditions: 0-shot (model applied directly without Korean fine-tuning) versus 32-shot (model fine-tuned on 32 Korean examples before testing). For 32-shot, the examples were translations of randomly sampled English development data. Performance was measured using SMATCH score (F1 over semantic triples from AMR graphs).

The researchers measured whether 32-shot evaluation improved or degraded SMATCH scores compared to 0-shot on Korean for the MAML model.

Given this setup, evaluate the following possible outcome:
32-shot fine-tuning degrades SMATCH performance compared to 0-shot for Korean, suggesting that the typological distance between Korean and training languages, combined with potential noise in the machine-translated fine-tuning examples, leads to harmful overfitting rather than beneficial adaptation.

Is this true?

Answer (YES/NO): YES